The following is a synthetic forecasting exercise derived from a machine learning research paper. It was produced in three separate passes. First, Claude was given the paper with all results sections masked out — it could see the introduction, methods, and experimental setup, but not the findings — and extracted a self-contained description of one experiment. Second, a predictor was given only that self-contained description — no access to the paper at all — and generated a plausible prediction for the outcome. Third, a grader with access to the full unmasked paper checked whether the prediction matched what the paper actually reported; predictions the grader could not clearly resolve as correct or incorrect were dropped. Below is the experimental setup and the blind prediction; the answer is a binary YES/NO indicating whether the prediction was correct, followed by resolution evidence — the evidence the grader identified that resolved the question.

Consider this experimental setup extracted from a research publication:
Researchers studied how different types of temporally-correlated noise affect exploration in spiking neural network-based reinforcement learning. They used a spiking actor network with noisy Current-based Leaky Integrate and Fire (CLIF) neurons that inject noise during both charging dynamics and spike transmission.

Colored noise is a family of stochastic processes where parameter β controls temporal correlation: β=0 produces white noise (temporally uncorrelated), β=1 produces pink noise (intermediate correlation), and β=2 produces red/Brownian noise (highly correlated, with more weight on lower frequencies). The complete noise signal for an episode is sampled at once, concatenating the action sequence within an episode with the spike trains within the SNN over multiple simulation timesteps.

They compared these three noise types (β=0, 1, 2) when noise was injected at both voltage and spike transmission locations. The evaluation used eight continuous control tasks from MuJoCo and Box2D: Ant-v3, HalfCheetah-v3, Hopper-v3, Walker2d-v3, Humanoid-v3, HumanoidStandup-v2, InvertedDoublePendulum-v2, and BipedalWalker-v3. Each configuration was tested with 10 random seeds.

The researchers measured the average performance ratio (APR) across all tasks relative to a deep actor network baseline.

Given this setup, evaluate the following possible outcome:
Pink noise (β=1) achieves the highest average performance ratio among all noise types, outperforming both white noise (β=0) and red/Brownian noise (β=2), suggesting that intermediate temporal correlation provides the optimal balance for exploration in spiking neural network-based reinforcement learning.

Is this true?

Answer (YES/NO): YES